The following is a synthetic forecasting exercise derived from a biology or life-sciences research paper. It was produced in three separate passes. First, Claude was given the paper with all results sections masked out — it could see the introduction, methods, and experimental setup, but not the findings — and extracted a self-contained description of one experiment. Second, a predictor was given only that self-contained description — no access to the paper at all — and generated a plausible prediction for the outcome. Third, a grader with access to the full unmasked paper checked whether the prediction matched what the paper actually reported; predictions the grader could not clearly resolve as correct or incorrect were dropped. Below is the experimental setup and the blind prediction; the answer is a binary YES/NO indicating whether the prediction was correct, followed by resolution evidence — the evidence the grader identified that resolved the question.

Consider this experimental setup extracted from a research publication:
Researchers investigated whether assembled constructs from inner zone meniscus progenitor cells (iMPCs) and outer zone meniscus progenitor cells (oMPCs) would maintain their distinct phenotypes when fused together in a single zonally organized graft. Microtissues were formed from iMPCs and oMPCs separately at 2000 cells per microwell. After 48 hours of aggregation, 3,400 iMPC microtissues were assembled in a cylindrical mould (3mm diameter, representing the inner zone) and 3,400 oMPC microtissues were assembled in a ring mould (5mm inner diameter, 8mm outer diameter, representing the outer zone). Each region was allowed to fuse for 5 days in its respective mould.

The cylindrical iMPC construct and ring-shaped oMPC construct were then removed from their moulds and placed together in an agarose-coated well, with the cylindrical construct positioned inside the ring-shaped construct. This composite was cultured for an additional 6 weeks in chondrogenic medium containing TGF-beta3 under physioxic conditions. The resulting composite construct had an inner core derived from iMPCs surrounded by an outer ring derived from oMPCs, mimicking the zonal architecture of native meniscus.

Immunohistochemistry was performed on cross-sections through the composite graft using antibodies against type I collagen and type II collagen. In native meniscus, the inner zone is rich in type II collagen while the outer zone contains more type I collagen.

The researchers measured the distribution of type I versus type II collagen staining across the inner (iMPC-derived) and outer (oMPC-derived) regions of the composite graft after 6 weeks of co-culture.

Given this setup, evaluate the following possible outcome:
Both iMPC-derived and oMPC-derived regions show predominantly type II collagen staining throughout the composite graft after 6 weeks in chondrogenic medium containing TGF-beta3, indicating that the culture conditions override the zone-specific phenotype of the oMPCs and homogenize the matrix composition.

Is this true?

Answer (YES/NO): NO